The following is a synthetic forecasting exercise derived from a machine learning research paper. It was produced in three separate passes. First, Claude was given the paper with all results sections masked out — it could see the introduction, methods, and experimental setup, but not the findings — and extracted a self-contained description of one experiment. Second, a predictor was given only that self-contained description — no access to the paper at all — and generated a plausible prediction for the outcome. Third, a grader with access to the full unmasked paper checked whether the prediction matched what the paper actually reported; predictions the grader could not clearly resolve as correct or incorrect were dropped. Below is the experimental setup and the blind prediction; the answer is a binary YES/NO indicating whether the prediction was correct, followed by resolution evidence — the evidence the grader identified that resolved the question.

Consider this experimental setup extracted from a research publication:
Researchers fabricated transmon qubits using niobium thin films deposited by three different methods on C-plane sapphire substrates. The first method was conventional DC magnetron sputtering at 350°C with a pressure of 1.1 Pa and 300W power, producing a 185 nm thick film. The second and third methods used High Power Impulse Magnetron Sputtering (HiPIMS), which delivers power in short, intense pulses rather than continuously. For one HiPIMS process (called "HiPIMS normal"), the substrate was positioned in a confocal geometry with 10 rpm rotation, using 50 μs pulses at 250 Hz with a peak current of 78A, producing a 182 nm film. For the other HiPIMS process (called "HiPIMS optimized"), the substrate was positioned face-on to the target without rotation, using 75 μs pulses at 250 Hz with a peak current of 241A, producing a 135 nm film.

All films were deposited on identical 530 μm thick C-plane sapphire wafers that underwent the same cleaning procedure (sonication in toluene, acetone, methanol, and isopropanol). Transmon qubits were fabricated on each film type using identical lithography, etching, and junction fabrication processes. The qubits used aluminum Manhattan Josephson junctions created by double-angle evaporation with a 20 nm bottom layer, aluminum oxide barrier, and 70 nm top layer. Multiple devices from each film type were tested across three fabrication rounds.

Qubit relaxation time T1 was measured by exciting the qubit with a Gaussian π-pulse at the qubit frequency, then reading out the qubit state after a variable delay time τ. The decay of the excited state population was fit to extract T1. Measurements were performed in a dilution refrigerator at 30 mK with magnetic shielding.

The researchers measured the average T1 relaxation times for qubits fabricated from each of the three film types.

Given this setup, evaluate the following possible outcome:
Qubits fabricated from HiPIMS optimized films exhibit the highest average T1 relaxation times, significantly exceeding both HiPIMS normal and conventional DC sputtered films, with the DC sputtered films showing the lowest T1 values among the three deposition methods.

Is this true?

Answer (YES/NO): NO